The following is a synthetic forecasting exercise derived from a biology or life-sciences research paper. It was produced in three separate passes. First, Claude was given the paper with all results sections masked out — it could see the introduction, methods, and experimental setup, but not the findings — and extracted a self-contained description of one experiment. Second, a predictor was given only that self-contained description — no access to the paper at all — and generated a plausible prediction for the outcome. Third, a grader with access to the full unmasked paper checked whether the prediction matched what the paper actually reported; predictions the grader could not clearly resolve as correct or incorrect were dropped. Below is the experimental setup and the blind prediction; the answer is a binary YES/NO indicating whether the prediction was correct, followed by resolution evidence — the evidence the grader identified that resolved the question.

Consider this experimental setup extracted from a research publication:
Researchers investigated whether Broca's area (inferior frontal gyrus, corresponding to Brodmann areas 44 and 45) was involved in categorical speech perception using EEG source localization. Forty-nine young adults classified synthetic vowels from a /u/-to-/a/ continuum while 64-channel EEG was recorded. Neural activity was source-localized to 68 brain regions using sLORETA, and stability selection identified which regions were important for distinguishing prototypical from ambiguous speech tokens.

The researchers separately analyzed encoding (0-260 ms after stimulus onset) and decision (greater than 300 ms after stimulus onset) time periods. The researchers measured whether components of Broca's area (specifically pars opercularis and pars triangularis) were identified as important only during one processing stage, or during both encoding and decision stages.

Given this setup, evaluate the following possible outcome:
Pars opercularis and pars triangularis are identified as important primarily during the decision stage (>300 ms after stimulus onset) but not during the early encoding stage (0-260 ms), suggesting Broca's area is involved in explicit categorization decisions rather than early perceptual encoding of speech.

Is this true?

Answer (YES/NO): NO